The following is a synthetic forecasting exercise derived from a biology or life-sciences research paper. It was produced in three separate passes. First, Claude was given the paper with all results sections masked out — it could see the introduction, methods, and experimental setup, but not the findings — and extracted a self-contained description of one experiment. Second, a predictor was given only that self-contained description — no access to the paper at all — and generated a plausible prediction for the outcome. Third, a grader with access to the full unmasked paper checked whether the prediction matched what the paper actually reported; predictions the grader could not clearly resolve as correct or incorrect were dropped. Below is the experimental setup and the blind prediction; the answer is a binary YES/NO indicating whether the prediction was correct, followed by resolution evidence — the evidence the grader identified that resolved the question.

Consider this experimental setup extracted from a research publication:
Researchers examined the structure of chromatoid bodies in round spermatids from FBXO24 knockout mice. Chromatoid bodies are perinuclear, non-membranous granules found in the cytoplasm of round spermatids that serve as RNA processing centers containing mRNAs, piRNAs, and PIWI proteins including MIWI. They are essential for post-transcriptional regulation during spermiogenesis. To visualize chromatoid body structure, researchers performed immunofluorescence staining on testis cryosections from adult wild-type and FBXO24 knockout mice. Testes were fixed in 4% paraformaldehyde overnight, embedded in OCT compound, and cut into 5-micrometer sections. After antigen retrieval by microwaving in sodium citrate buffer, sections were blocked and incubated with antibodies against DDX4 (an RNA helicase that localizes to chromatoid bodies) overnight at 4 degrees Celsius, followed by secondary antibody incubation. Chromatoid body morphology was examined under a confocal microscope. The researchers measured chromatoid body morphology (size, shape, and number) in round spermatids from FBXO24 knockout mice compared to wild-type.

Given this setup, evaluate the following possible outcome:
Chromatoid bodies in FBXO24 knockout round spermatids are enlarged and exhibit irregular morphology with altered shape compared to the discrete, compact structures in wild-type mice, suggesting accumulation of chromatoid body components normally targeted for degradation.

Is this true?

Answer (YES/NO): YES